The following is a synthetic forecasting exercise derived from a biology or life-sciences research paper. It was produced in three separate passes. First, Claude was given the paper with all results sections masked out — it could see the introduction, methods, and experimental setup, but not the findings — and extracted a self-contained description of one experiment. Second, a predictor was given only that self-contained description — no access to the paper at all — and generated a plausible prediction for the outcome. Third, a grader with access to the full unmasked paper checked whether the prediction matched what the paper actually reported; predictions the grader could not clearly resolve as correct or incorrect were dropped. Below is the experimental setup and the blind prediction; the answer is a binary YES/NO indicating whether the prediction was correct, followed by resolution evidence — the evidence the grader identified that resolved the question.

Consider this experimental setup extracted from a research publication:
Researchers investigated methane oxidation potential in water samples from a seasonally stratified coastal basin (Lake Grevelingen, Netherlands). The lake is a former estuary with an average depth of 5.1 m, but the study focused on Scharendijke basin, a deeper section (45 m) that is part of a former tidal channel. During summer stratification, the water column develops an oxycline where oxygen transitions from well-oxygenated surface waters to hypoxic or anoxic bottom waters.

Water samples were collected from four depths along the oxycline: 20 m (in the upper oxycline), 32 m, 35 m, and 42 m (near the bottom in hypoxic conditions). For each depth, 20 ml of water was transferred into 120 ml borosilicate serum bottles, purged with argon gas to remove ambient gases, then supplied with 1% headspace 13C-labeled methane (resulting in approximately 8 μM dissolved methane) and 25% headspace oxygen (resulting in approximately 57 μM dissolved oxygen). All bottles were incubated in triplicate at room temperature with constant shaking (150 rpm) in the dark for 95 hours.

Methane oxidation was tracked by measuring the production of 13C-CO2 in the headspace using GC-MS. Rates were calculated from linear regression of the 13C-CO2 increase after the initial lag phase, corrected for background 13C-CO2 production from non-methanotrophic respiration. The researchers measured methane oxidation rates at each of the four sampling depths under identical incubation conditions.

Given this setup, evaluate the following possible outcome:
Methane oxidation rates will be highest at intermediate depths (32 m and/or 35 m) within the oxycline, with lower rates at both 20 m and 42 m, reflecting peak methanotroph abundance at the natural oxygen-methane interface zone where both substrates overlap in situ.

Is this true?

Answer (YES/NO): NO